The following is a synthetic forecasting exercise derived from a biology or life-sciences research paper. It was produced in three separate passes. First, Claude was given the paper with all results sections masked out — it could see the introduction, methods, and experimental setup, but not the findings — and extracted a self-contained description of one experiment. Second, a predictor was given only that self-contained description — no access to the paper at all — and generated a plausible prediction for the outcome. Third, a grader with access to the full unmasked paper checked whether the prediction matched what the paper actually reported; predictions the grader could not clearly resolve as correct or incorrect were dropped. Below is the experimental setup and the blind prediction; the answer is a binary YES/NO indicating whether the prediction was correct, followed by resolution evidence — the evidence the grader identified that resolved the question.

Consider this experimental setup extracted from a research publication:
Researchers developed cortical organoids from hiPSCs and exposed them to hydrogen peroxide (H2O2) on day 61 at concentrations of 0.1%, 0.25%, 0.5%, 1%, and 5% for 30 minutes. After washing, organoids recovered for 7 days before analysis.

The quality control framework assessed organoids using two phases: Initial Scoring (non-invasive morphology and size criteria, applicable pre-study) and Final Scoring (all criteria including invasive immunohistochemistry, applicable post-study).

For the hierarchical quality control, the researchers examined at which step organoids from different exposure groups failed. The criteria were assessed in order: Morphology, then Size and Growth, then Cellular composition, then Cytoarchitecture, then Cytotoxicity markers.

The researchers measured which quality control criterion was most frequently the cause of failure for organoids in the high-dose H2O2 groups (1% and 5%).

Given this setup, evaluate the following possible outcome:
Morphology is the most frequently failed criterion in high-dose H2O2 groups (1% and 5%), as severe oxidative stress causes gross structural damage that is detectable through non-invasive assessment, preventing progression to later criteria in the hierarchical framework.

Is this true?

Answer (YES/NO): NO